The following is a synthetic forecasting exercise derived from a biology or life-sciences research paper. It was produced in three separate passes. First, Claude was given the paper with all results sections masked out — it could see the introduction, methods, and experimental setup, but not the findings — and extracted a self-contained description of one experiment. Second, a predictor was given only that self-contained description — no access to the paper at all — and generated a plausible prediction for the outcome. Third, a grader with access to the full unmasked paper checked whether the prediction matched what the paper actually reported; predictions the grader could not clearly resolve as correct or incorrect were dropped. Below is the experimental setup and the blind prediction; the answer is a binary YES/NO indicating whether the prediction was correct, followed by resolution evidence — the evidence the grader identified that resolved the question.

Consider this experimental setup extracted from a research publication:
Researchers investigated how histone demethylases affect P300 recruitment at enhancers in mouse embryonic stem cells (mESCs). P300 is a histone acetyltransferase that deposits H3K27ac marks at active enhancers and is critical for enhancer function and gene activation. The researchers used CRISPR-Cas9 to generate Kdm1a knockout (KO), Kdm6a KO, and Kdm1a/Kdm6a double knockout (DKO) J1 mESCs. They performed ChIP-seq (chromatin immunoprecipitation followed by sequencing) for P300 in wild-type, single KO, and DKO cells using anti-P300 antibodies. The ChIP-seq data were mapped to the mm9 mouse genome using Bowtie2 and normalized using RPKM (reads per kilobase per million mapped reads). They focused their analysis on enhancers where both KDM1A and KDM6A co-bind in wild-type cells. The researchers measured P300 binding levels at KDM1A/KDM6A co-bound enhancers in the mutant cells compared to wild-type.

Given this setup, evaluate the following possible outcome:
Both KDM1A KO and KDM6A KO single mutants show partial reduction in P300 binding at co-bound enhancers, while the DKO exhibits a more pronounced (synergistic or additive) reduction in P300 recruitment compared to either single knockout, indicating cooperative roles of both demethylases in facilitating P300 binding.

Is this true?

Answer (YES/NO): NO